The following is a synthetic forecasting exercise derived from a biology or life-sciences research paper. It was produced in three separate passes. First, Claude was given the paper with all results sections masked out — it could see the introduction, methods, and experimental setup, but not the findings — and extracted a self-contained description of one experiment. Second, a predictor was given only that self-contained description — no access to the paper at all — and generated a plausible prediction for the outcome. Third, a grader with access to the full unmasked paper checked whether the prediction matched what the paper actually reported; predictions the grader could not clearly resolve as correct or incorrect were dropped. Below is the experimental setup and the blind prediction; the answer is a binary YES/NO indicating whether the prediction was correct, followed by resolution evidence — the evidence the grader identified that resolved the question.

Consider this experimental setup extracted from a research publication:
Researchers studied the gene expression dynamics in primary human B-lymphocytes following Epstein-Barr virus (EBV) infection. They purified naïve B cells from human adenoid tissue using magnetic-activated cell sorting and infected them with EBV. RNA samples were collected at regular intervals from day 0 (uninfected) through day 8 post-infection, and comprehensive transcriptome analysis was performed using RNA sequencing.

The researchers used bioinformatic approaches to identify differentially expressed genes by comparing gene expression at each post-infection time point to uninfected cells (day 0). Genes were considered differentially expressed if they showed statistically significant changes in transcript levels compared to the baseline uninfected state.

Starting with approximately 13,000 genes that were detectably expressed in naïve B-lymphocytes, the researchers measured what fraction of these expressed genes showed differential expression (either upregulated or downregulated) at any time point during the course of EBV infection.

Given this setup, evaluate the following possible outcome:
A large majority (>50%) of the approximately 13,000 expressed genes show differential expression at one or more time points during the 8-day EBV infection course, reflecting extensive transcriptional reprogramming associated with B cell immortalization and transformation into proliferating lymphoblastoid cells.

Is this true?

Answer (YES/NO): YES